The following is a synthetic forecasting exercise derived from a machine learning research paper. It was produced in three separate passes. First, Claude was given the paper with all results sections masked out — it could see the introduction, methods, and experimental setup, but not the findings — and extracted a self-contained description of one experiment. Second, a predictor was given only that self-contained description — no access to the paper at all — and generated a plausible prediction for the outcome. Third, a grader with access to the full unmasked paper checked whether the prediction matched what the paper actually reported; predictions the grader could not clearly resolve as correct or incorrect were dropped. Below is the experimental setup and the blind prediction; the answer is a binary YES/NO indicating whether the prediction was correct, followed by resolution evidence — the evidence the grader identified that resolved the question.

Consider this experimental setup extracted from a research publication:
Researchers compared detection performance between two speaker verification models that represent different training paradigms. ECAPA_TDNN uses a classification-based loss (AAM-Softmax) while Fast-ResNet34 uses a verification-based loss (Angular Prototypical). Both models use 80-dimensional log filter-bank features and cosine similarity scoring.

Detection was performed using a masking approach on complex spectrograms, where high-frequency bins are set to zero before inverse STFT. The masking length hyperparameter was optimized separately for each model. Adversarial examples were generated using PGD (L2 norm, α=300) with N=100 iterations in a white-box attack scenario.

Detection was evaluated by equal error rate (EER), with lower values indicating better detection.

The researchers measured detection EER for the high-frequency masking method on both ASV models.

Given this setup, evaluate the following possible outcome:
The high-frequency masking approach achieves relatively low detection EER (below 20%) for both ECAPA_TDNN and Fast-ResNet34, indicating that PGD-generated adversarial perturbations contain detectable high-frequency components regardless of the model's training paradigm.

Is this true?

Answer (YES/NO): YES